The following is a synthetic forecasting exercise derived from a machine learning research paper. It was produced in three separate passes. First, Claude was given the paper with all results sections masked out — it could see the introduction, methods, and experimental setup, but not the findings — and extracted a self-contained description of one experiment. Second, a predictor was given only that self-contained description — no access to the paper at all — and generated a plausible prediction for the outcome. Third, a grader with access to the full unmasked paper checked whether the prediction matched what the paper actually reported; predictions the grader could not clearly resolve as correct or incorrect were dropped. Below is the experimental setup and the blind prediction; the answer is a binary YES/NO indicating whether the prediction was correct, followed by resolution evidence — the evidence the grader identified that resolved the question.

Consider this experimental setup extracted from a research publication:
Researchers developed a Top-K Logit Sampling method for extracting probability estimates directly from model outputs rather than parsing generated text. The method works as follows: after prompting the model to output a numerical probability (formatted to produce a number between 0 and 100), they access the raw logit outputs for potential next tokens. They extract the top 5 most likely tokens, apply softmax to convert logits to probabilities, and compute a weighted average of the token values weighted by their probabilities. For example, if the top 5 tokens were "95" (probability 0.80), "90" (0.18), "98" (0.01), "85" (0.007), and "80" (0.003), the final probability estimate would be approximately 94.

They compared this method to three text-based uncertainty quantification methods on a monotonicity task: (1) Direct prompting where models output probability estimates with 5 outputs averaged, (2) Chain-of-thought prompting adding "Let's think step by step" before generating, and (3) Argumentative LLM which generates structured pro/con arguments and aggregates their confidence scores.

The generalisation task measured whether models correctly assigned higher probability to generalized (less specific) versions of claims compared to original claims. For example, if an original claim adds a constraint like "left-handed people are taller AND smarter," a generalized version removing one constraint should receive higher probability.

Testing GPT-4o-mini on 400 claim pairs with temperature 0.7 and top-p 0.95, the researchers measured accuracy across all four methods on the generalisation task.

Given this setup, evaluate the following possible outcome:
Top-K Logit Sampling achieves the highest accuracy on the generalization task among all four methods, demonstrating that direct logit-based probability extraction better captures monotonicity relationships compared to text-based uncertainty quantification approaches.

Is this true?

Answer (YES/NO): NO